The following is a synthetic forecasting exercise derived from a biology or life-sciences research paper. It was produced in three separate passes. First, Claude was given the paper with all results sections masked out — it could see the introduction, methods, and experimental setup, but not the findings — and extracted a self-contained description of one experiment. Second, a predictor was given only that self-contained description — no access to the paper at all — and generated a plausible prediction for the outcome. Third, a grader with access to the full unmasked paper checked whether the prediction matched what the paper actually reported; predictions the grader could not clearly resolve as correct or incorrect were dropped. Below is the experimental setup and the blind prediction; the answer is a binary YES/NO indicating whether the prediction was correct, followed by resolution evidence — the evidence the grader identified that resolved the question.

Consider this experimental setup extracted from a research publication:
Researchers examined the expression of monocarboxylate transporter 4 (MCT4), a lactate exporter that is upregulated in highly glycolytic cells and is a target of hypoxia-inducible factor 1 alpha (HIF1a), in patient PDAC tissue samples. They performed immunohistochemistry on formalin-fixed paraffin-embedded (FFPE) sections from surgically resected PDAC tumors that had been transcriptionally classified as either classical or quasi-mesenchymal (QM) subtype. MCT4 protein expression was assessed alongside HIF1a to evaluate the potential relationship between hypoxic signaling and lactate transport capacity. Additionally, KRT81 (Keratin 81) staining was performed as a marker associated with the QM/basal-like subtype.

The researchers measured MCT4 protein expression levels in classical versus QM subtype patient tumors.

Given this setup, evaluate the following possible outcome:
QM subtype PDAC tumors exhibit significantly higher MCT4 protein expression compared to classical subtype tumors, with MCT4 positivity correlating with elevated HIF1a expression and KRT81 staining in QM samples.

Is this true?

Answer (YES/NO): NO